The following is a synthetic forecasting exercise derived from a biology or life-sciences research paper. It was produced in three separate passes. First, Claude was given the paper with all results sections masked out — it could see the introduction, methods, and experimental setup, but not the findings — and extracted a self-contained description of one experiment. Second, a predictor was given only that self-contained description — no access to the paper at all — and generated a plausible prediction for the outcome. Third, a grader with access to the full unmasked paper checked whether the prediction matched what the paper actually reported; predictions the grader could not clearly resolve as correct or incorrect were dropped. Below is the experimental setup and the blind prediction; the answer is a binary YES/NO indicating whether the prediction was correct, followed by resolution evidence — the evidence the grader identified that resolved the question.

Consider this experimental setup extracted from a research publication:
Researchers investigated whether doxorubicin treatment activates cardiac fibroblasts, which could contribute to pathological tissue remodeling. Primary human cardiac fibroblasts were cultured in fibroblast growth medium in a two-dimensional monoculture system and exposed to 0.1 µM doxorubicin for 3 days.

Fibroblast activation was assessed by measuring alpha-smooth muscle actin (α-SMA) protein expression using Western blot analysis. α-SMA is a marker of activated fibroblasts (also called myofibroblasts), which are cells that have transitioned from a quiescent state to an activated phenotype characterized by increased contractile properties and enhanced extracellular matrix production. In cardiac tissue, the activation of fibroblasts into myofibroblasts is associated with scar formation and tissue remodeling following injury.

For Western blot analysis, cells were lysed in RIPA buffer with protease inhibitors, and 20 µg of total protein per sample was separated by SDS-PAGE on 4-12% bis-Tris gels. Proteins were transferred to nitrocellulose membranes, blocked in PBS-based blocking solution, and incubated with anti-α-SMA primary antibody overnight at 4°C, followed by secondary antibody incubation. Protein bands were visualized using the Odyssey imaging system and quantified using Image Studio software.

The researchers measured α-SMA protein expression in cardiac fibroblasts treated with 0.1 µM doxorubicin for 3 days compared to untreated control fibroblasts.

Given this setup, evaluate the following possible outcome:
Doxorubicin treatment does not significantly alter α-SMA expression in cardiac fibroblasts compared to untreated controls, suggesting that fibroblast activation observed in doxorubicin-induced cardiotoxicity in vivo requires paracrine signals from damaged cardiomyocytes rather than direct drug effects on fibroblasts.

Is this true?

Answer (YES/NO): NO